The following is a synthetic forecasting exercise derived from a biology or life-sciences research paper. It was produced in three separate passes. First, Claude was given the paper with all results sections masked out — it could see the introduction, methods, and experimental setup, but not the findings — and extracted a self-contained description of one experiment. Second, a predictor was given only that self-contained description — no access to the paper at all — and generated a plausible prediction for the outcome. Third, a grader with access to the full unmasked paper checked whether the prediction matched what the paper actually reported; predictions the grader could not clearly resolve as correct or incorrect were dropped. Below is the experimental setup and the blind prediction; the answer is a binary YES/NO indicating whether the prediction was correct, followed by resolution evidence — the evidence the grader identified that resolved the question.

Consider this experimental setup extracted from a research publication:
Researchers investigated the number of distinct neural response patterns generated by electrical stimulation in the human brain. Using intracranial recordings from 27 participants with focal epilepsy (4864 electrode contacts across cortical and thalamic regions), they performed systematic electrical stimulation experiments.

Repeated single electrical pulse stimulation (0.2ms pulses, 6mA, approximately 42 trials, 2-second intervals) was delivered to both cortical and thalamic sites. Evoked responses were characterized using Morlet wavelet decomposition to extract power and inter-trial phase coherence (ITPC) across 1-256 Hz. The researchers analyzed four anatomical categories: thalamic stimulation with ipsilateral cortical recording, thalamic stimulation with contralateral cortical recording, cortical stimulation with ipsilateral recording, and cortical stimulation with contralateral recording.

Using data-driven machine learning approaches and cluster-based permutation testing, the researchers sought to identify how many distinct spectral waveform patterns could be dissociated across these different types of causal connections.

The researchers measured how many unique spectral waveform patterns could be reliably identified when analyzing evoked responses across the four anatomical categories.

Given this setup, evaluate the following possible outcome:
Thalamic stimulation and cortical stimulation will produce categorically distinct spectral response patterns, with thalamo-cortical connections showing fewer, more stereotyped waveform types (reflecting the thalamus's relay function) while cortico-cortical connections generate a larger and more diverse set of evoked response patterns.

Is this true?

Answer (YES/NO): NO